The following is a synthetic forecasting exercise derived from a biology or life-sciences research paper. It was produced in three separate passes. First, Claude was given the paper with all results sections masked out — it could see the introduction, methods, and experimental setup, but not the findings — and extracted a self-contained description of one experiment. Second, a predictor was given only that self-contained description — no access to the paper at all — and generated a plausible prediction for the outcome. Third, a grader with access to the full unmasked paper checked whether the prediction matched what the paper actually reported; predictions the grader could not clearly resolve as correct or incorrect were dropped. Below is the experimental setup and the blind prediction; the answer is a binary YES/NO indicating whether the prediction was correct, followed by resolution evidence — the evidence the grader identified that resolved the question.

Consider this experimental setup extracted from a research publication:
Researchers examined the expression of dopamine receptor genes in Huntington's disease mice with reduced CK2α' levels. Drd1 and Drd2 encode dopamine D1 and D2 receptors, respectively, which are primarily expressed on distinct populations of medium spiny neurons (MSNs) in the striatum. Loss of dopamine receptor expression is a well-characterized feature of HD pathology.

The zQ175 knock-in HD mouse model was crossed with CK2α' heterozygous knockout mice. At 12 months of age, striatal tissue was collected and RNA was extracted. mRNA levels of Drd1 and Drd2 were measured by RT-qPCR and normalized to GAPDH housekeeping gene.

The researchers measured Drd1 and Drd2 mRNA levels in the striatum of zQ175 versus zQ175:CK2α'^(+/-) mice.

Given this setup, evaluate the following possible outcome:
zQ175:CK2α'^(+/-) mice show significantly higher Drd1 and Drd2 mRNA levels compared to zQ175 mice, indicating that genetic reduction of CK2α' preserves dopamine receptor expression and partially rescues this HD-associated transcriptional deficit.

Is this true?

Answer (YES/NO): NO